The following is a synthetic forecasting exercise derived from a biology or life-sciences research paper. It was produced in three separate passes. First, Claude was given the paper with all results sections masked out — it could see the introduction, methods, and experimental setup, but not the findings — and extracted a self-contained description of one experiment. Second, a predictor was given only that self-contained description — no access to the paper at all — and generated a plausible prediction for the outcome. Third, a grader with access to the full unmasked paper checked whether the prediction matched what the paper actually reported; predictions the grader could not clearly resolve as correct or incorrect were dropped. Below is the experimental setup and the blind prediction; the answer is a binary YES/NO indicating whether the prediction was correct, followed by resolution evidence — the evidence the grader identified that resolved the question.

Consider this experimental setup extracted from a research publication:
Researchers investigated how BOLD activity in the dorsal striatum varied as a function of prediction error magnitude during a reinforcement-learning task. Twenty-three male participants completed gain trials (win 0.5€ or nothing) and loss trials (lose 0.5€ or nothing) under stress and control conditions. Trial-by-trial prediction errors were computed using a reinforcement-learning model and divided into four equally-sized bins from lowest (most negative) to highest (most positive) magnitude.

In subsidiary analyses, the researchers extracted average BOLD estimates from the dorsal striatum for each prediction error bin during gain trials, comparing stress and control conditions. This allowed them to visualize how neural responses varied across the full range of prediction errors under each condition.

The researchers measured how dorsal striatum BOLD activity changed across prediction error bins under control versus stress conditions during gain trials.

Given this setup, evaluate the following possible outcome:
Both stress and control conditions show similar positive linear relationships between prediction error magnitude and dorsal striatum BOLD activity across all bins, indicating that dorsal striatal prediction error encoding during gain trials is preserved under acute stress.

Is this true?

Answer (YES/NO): NO